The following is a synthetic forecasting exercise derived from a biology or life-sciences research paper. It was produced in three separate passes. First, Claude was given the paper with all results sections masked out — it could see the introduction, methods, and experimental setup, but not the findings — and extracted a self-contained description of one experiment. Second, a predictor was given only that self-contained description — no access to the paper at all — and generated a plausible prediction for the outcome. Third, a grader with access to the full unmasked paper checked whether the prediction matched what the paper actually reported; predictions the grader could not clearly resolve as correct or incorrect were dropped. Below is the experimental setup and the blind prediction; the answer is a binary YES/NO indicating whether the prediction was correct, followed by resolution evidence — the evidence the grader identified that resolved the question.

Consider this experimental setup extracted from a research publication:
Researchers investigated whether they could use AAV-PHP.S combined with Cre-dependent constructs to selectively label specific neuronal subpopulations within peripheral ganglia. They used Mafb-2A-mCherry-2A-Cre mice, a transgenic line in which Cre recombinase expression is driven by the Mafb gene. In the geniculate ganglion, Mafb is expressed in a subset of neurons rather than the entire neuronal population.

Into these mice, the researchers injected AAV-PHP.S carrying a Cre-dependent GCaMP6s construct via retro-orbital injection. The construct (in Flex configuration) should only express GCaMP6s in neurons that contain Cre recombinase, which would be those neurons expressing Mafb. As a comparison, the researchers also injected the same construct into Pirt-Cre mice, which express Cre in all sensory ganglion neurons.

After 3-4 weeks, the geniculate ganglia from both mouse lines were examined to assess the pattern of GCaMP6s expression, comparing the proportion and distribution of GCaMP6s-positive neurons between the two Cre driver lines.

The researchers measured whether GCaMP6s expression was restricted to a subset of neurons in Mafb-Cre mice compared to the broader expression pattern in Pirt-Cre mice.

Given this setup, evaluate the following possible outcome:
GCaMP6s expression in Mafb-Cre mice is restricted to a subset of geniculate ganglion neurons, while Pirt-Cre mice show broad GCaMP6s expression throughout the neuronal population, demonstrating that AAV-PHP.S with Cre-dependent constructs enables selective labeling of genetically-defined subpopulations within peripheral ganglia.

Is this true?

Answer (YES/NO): NO